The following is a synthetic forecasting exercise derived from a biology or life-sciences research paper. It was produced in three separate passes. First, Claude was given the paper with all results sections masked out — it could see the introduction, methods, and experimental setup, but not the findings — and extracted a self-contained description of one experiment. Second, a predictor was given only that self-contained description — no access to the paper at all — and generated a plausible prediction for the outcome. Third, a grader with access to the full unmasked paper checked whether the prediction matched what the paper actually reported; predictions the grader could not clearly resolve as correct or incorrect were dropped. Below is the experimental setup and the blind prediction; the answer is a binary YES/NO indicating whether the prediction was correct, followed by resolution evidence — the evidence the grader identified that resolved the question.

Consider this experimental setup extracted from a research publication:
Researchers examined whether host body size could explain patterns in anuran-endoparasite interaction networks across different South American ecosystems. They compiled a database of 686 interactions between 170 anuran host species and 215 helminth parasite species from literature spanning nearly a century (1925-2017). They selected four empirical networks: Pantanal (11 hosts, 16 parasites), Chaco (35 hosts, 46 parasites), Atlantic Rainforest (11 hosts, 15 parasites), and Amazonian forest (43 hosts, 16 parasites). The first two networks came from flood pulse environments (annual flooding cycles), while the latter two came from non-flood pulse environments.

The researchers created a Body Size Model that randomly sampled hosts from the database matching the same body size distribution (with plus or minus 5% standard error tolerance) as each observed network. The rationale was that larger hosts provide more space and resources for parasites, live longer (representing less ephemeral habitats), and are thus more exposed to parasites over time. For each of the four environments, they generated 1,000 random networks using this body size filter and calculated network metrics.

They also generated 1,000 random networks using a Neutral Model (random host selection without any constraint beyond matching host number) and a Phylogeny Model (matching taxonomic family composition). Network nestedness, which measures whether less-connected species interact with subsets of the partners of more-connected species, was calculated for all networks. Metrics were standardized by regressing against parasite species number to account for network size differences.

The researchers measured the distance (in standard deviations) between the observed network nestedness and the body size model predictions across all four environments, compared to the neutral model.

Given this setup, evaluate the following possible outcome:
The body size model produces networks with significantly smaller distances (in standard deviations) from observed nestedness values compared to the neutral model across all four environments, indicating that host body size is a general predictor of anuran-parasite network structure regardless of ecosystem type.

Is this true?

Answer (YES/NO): NO